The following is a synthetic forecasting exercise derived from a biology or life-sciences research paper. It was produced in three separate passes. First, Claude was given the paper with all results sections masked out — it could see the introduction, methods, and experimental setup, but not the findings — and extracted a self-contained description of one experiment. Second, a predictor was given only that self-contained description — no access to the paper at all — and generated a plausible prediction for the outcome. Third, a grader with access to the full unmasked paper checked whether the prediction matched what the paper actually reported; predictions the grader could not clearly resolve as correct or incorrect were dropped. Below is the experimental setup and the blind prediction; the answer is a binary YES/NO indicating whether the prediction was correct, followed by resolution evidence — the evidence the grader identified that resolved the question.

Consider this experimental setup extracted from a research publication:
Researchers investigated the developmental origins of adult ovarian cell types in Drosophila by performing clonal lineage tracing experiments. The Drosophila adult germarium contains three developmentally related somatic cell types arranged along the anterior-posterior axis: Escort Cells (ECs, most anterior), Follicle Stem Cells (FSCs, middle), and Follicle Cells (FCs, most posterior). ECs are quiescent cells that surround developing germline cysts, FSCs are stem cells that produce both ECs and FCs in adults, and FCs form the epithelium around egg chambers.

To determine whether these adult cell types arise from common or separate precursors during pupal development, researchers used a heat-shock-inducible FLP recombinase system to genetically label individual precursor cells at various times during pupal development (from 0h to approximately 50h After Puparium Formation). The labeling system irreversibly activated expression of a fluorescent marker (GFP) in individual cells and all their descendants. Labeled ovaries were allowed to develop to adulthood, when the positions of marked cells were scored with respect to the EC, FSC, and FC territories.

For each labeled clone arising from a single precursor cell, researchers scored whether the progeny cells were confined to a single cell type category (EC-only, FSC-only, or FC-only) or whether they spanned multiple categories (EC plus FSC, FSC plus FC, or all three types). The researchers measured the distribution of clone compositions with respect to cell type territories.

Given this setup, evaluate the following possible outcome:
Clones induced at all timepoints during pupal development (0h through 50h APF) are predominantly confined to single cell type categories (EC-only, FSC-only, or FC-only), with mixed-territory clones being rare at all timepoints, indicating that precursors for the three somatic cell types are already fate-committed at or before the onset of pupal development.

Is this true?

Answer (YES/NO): NO